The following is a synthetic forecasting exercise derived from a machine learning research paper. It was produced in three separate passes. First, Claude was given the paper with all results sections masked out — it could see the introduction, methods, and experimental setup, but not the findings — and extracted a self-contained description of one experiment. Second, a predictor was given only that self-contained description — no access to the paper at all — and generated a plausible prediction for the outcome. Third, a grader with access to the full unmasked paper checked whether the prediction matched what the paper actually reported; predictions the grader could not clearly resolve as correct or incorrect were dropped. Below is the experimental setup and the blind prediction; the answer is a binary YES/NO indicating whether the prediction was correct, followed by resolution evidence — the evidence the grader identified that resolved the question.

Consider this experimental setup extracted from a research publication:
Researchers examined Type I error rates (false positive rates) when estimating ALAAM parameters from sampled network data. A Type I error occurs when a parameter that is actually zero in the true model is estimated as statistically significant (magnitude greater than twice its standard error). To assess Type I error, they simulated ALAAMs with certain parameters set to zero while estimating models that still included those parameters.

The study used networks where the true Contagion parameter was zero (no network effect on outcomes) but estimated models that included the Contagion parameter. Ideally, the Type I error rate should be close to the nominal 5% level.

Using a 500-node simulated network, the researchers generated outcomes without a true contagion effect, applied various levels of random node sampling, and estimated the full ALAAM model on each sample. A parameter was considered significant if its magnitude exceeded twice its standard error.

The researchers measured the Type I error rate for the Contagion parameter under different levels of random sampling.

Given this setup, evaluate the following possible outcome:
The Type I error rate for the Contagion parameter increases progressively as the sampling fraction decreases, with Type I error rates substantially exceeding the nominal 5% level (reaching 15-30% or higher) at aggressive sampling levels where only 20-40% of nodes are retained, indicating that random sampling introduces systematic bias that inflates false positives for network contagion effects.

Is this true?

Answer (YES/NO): NO